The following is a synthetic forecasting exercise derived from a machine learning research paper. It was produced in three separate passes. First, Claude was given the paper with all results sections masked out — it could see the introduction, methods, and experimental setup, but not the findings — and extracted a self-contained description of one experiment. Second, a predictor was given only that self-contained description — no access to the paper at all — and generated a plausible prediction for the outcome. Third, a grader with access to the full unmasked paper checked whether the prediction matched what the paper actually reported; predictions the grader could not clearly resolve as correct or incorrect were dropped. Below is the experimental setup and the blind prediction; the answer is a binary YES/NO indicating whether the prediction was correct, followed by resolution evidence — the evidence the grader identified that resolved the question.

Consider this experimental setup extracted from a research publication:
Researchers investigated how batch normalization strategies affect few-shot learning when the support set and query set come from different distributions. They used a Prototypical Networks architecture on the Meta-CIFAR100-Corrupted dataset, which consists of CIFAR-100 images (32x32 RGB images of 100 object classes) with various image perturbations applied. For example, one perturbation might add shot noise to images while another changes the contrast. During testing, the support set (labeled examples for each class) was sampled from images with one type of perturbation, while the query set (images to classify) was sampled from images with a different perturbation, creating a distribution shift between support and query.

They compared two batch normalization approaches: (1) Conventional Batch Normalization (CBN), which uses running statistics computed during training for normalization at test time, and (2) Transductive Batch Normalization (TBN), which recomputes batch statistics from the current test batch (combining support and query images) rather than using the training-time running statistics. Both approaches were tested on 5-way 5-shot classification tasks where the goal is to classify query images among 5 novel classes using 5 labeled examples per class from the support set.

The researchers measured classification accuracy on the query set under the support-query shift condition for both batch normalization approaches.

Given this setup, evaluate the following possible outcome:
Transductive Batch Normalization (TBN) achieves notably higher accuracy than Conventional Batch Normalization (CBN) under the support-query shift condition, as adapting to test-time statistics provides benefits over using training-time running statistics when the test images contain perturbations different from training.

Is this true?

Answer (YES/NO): YES